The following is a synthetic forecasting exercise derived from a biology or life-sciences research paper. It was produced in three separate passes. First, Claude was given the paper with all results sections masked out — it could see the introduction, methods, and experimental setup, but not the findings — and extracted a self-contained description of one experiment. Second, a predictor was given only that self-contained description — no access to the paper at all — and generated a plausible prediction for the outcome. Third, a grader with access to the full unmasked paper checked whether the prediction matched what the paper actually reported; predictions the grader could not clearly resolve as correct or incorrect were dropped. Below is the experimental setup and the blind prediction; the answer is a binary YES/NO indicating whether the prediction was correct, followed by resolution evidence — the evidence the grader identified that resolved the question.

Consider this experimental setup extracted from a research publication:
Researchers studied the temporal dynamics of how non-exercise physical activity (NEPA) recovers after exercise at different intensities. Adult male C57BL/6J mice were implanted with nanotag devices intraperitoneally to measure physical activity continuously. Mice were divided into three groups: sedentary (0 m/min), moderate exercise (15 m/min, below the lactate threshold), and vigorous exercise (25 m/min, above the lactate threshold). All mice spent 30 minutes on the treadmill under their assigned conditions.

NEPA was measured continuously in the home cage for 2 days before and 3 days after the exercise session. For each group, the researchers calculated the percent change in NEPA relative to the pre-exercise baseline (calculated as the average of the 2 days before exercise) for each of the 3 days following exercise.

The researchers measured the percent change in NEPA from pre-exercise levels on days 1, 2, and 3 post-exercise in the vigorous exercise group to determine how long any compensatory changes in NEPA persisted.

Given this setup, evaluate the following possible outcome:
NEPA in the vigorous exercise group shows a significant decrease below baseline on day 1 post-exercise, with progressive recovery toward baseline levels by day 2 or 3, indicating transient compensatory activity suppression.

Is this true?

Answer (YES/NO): YES